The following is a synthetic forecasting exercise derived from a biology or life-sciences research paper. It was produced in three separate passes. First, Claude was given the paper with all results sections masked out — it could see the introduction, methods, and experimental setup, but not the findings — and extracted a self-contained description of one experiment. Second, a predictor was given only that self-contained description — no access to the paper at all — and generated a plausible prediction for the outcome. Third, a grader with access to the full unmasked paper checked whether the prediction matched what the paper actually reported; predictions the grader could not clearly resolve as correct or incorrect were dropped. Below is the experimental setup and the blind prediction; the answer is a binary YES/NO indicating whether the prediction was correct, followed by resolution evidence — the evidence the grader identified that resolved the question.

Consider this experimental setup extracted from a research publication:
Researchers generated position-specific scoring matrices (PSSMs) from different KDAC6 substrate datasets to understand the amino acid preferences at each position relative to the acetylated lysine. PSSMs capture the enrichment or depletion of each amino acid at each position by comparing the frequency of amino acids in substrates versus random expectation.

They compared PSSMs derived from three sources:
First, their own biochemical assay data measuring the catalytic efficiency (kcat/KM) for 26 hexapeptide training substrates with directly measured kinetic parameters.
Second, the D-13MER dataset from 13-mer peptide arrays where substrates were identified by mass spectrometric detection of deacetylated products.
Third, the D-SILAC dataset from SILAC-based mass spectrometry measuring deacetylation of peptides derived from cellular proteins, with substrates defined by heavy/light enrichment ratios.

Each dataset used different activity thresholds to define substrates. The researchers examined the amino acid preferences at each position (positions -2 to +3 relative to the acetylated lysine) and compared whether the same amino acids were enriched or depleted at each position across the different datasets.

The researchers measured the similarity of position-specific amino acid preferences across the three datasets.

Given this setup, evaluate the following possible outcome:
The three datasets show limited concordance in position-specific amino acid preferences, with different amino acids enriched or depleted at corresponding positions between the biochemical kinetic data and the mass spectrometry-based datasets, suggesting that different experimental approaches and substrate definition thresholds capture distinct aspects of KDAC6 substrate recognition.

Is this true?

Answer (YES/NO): YES